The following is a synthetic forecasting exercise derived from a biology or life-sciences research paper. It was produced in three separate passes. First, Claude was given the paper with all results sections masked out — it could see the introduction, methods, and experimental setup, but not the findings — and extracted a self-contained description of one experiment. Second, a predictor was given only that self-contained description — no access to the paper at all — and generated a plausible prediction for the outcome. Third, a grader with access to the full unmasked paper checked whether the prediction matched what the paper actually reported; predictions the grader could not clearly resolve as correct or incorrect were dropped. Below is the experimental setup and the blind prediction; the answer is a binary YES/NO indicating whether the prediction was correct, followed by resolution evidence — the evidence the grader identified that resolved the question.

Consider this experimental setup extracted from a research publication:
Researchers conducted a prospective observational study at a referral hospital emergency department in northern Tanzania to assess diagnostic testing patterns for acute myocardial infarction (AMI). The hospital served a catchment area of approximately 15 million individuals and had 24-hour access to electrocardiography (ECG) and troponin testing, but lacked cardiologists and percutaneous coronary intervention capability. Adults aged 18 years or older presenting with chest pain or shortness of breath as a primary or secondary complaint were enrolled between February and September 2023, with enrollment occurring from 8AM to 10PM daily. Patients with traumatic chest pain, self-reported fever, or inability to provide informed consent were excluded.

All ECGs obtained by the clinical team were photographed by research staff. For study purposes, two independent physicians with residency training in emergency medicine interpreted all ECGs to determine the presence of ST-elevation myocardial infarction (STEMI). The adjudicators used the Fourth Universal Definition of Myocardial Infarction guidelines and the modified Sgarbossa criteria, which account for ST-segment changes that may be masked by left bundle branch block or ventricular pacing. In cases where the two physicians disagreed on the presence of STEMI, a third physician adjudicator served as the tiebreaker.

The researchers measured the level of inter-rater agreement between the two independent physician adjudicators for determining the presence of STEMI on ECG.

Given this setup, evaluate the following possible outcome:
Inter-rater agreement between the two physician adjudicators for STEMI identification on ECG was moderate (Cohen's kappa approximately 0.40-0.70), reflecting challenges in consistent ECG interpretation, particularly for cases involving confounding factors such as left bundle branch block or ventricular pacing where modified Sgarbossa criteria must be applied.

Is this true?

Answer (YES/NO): NO